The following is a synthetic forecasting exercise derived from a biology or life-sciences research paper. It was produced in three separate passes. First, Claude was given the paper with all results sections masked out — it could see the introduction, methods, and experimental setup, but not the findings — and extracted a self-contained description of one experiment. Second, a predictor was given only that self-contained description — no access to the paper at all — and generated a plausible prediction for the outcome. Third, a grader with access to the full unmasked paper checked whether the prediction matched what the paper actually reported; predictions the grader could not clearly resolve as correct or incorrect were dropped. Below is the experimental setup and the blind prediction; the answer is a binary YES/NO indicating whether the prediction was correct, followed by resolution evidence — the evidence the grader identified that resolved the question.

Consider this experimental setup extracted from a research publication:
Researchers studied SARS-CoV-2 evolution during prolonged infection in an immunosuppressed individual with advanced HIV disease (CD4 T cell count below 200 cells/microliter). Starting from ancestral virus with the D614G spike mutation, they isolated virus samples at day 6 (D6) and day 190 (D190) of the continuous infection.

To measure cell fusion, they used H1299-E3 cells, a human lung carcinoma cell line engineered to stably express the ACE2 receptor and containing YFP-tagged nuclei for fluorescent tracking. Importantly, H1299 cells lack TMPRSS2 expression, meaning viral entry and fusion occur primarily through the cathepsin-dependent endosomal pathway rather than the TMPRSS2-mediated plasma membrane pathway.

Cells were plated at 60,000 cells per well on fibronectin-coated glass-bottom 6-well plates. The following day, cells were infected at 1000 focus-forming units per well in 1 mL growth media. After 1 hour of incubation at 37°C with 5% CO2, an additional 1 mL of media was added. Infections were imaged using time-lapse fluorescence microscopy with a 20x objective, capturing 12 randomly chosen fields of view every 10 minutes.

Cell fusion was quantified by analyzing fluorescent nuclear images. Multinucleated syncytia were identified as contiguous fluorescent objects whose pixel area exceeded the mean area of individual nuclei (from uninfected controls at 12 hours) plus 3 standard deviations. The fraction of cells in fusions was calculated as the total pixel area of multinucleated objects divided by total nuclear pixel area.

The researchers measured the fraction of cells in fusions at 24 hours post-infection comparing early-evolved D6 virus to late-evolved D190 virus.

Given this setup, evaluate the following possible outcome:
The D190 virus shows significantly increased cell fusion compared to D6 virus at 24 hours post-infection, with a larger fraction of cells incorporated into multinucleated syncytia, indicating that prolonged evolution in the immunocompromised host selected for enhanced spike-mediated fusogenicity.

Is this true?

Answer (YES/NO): YES